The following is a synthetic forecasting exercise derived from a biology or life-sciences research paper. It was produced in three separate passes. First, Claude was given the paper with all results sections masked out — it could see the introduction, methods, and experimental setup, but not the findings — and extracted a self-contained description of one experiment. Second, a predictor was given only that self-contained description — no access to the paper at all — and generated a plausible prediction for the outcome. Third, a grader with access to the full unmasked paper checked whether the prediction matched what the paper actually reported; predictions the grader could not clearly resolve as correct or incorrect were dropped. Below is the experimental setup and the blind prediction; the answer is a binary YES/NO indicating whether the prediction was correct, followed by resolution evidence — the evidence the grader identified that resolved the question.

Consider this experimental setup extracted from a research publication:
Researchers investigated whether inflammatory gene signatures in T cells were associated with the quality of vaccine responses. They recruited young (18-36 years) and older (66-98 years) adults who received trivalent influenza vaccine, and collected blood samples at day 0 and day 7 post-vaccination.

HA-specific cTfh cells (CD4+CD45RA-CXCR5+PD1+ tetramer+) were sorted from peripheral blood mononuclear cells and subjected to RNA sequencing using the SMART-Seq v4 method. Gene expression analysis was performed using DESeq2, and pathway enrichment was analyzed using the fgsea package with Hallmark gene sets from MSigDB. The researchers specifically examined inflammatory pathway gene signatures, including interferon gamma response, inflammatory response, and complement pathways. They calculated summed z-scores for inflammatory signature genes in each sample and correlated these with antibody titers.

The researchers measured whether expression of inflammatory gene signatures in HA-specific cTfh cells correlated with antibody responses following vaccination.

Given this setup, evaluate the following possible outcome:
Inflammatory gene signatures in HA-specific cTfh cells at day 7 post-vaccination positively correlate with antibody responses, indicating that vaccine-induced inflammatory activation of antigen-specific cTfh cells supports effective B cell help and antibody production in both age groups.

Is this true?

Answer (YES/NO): NO